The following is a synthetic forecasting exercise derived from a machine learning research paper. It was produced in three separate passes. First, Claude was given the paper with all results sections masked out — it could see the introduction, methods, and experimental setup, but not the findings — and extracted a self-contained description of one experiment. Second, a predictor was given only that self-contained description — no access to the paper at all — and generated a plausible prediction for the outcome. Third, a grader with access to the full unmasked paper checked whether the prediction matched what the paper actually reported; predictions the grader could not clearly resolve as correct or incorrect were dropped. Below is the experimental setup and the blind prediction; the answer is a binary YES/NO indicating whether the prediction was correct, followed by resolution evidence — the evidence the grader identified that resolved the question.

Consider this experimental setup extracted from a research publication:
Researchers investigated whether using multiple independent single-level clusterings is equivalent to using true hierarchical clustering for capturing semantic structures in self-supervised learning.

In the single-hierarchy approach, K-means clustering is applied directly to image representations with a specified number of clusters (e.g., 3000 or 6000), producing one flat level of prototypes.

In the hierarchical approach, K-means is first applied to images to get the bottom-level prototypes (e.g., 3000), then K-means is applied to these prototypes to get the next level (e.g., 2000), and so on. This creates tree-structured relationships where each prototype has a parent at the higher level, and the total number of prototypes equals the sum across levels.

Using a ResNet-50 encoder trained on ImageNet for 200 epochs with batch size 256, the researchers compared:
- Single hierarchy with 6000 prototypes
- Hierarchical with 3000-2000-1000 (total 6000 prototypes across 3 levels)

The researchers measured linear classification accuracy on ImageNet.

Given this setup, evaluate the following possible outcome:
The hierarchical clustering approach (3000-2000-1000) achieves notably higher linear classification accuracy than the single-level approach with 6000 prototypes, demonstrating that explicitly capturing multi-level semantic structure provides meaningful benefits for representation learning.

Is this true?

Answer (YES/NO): YES